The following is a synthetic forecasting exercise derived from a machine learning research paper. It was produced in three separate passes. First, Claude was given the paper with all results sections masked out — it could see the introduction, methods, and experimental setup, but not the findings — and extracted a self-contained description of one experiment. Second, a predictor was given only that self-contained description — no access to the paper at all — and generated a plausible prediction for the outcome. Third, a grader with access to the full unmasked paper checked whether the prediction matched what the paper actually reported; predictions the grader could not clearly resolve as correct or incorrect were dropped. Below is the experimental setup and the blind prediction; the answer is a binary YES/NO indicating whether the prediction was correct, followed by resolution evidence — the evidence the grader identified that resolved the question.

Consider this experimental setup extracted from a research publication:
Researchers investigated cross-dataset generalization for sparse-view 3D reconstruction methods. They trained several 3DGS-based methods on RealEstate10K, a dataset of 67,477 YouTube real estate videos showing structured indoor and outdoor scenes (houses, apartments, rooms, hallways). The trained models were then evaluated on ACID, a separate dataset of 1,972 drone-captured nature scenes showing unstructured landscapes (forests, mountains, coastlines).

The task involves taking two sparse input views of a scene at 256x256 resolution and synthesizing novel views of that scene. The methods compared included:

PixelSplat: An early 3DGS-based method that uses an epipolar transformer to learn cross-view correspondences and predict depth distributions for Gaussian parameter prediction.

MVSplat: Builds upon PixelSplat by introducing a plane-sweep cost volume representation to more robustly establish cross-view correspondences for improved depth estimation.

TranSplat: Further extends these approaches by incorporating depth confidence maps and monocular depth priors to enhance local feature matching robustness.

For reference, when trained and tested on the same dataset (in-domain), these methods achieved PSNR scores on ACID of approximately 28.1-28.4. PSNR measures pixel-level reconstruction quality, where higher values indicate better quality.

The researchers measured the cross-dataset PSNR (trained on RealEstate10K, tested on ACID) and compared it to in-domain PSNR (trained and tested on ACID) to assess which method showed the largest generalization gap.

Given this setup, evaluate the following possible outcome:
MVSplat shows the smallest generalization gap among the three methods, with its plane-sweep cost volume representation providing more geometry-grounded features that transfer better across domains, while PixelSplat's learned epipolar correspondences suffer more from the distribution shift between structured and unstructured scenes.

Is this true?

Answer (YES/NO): YES